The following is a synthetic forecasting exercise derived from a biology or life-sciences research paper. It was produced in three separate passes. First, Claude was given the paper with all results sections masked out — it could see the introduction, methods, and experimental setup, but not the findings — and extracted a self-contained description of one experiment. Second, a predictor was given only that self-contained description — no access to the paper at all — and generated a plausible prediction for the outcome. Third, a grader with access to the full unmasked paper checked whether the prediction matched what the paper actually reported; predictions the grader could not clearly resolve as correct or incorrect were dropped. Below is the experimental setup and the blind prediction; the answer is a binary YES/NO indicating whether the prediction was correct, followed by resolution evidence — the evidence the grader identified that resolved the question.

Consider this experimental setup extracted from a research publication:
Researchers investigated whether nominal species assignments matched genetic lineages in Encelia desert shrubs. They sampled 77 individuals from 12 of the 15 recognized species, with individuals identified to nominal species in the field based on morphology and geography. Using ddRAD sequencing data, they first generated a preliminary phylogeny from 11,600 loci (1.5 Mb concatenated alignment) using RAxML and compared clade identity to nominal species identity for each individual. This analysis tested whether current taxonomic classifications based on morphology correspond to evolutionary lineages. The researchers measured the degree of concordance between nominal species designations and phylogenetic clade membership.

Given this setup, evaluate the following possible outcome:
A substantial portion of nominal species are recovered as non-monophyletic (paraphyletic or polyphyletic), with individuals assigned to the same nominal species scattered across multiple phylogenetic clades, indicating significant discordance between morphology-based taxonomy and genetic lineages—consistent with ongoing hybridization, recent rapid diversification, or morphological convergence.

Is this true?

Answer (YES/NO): NO